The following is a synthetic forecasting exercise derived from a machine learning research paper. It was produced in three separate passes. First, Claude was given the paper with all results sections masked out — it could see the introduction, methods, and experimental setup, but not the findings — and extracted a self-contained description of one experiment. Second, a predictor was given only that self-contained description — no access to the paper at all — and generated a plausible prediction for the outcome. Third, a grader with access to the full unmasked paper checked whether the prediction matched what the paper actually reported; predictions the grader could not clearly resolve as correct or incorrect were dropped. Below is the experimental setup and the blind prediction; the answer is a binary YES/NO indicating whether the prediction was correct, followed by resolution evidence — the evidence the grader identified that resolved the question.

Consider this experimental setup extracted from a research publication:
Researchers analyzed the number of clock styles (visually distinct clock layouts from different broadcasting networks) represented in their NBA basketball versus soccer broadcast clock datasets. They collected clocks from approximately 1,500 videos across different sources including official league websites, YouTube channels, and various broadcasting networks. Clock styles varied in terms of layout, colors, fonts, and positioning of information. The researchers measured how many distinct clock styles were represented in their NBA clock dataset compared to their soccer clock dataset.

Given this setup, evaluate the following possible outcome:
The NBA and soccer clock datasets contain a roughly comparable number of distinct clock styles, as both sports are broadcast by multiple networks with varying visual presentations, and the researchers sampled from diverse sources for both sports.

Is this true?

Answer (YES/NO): NO